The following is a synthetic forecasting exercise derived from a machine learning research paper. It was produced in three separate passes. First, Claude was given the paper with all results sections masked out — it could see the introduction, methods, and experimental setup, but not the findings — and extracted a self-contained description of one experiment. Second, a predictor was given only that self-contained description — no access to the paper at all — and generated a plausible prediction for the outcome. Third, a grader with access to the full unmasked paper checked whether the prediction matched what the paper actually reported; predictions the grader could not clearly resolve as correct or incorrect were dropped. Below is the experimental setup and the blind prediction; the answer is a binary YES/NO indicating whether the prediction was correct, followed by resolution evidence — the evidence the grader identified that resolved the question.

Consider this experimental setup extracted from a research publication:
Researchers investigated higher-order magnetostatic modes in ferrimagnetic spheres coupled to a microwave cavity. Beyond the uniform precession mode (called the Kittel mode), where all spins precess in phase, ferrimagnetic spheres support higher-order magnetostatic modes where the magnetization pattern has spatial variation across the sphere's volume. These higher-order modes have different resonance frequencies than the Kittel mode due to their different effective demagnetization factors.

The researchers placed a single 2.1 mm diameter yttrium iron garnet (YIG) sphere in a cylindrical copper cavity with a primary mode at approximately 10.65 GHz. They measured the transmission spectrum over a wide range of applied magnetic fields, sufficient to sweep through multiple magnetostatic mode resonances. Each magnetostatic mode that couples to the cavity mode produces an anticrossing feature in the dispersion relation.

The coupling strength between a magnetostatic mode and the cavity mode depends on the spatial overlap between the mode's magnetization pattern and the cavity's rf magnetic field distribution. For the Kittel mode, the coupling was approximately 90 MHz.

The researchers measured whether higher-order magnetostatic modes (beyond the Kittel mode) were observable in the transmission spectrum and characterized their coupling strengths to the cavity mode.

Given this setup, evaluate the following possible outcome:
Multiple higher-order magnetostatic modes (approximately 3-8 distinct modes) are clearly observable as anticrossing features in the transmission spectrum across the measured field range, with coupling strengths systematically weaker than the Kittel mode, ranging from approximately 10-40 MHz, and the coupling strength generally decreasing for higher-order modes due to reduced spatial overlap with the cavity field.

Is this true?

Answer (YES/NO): NO